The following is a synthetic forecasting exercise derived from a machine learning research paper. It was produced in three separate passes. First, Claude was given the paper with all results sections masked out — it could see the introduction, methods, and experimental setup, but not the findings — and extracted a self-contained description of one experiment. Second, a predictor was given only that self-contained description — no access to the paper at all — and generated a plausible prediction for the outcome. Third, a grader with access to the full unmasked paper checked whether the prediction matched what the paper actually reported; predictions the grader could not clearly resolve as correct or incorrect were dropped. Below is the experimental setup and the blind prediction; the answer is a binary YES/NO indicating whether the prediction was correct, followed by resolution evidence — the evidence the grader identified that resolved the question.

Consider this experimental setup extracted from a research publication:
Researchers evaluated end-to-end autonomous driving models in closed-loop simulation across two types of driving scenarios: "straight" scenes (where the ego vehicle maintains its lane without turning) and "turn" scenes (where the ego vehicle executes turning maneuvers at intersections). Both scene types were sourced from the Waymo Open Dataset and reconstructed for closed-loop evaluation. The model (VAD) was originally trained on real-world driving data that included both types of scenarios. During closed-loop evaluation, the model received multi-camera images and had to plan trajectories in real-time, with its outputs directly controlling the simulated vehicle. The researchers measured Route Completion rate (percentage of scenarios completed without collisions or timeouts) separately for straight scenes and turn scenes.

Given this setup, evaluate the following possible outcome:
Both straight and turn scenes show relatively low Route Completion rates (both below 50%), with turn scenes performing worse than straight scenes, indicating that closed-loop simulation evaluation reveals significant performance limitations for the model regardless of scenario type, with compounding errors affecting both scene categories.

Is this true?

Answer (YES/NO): NO